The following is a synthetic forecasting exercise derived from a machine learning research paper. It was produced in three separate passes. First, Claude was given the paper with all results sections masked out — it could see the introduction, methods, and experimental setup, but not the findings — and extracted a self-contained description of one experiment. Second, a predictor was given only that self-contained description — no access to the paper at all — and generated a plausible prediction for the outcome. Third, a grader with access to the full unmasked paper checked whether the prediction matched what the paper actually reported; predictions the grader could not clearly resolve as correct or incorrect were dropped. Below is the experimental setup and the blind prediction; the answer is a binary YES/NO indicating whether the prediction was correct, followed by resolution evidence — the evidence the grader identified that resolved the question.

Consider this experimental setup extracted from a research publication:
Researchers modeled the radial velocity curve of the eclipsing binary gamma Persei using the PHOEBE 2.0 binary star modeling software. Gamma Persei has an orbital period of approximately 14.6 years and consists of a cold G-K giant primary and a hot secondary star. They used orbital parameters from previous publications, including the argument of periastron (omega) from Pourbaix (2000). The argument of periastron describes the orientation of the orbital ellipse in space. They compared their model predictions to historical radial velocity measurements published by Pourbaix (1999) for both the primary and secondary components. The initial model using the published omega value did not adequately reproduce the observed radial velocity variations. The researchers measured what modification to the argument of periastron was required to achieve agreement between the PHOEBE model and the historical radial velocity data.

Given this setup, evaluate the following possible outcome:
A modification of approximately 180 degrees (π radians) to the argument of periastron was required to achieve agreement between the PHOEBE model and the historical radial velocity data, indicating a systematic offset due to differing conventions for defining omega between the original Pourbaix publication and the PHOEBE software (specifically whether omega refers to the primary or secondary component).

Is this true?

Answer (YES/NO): YES